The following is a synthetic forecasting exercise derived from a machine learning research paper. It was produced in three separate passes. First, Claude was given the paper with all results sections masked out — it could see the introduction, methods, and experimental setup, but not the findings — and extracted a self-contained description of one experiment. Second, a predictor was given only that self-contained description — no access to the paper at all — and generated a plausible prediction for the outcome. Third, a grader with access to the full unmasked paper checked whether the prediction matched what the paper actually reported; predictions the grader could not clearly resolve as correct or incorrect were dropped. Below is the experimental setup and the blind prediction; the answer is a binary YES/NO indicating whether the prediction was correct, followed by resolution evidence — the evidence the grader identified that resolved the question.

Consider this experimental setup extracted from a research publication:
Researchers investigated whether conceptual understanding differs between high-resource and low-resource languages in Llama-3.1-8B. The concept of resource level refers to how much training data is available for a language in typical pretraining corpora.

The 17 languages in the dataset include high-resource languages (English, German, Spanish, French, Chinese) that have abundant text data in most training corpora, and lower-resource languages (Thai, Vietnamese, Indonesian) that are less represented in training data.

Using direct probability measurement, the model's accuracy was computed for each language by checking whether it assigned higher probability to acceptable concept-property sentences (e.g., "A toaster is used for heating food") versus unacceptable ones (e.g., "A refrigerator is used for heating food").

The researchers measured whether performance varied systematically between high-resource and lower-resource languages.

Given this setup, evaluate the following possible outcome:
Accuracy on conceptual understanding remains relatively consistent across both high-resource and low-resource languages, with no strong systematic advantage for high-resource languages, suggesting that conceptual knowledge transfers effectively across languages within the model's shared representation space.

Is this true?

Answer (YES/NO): NO